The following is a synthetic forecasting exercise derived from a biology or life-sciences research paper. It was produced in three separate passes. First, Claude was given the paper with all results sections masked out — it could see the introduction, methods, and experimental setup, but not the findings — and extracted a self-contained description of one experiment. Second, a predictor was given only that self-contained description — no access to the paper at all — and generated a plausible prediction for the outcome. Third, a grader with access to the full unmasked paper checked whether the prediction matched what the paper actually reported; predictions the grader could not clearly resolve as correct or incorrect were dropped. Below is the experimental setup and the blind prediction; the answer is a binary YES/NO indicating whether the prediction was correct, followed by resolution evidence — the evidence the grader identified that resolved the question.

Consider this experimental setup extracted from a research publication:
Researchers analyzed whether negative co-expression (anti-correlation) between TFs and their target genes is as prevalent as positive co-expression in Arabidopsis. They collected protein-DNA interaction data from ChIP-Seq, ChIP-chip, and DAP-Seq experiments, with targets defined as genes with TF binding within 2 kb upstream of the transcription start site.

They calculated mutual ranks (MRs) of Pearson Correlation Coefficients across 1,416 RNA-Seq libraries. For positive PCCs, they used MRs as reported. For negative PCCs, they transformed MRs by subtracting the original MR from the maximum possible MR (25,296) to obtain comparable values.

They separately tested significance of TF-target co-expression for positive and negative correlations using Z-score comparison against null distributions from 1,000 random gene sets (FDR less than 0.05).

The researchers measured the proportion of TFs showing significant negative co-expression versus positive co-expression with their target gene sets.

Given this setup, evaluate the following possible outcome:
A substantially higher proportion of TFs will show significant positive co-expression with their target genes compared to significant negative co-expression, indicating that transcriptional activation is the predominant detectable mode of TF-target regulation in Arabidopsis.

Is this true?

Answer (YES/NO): YES